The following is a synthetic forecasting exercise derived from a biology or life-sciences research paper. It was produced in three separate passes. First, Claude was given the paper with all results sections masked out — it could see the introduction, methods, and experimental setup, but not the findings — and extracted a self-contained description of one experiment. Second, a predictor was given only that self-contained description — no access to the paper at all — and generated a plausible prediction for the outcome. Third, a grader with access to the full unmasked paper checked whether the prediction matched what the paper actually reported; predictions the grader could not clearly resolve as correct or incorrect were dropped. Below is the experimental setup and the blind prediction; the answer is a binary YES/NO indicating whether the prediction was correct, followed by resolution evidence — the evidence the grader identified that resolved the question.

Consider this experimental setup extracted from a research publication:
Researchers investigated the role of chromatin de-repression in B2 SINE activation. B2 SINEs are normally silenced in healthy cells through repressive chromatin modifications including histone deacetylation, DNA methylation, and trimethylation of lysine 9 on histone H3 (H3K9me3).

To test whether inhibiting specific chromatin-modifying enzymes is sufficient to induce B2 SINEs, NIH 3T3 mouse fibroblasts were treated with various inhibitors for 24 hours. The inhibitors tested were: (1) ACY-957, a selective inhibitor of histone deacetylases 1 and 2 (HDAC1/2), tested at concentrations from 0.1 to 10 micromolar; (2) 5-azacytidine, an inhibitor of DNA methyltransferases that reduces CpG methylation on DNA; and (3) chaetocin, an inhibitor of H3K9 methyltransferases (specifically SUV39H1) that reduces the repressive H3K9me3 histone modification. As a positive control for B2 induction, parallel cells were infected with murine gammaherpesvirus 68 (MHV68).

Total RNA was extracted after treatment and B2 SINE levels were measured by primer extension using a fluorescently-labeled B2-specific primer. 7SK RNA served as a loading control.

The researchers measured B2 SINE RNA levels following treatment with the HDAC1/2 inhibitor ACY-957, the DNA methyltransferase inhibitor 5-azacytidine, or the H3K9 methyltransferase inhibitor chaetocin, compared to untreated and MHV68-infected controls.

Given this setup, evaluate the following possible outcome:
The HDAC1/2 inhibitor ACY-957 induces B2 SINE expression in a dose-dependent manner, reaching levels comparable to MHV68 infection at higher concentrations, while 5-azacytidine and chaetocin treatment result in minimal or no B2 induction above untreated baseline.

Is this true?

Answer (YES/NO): NO